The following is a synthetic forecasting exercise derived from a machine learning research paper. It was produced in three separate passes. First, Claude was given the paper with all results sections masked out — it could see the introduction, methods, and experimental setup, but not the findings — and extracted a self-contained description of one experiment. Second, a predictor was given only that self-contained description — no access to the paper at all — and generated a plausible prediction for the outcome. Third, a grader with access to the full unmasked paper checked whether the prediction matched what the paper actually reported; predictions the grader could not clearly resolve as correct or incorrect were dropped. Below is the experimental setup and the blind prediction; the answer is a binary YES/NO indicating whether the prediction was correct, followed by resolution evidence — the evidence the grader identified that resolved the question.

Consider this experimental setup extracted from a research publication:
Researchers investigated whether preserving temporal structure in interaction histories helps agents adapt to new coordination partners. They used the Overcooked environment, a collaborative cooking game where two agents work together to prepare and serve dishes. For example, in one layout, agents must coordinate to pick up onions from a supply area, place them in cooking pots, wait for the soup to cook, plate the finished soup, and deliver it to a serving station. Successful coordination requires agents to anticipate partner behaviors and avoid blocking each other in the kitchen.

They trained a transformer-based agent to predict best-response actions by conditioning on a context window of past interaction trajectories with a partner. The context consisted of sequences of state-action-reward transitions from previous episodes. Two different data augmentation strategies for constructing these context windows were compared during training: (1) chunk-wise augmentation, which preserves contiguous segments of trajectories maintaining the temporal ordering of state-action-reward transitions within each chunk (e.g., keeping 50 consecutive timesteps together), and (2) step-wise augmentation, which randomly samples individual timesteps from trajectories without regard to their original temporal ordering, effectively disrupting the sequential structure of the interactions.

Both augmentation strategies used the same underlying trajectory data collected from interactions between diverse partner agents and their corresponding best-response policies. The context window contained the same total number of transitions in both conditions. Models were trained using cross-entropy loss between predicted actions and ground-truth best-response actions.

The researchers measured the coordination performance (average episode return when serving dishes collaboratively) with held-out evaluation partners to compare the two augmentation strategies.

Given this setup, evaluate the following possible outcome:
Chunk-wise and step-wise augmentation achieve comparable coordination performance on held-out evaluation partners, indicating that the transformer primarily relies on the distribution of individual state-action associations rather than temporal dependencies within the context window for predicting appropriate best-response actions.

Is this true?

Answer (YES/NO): NO